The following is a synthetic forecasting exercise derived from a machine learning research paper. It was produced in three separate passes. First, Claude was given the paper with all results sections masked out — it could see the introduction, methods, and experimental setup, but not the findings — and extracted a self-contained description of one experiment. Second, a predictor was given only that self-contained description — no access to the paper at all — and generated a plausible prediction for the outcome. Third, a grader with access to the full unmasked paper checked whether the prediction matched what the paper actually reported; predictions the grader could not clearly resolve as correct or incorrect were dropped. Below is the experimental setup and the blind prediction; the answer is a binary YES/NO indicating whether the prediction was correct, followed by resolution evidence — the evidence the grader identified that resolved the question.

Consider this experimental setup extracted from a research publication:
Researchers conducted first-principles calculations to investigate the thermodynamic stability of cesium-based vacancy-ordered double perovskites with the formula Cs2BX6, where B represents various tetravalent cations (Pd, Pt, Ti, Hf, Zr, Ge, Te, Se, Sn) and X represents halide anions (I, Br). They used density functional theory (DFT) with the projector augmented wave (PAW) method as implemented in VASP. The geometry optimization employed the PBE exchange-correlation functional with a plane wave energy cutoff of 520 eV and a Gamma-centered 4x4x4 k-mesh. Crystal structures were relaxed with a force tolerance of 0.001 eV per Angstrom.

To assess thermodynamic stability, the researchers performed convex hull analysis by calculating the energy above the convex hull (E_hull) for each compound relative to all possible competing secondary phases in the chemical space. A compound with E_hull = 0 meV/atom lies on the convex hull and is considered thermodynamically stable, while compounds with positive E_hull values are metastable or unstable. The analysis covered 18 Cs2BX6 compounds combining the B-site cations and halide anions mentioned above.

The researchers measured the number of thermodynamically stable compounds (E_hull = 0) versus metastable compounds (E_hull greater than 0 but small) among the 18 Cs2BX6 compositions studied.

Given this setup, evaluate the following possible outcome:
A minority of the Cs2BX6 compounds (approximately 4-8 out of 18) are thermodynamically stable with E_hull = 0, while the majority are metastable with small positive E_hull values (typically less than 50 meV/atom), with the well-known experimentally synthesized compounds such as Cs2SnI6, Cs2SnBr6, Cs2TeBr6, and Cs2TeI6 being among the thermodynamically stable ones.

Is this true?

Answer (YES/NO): NO